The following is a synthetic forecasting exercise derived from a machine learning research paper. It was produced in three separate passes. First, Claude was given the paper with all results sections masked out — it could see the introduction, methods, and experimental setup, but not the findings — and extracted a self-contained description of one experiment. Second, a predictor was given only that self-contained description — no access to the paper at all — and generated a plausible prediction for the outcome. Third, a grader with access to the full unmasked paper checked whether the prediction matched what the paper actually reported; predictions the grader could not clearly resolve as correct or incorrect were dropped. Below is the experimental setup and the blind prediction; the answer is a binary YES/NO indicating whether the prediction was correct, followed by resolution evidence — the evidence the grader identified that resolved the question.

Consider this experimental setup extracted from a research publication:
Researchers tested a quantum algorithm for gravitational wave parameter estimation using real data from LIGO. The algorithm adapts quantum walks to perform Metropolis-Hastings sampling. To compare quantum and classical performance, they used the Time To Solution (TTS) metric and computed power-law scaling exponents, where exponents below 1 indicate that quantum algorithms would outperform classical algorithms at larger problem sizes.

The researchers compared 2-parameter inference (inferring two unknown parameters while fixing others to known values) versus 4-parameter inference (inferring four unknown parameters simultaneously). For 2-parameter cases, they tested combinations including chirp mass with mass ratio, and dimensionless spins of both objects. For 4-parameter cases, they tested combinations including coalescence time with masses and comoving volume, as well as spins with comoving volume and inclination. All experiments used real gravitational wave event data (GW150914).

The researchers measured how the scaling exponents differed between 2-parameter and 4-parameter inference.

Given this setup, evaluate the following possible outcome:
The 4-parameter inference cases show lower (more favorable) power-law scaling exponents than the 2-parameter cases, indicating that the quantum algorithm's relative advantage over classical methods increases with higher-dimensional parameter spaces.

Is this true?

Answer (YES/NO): YES